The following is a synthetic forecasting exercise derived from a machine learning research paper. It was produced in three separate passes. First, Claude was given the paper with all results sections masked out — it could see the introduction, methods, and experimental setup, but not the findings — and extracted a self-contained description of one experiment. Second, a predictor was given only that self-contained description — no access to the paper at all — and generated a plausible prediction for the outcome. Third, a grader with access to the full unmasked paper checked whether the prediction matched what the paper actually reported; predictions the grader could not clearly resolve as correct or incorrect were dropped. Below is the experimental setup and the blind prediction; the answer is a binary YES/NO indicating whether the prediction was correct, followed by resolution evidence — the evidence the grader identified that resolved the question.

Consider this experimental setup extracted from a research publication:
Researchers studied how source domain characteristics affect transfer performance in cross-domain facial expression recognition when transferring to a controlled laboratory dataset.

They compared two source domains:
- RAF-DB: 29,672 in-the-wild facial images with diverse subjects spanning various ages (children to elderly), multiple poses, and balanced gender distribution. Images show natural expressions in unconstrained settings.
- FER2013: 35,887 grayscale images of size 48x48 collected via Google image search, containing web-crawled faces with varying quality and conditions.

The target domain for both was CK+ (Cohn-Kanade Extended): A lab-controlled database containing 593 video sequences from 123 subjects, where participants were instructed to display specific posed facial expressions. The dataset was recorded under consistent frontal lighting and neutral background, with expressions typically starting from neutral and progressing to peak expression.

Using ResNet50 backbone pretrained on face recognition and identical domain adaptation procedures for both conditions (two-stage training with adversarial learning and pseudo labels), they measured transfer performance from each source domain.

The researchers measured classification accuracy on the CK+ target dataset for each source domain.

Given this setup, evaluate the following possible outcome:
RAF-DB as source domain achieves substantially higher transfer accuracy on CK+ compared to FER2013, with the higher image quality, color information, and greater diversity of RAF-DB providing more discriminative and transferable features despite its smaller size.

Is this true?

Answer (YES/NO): NO